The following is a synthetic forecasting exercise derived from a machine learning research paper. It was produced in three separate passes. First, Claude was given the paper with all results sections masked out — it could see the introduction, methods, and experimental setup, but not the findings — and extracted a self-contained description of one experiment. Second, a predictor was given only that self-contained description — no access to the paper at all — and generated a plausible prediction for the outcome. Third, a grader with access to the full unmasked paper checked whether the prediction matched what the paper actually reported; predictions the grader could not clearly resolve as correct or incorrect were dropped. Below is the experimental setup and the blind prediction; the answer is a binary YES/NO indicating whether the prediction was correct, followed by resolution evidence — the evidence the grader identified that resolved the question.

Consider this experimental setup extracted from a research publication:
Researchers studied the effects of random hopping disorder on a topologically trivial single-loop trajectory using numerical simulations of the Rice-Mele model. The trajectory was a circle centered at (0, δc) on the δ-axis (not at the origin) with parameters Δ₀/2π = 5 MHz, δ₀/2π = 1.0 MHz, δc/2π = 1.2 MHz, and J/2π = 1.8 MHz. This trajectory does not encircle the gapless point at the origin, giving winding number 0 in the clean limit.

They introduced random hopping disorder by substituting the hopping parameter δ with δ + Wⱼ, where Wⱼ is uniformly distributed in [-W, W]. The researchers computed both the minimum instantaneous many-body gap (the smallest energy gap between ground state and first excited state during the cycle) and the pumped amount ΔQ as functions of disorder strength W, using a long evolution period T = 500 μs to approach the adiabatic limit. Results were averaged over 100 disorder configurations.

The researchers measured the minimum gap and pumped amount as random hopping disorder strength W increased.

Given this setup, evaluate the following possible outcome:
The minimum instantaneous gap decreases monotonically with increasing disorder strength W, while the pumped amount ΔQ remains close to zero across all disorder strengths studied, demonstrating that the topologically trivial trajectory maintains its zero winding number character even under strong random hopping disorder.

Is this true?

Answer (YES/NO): NO